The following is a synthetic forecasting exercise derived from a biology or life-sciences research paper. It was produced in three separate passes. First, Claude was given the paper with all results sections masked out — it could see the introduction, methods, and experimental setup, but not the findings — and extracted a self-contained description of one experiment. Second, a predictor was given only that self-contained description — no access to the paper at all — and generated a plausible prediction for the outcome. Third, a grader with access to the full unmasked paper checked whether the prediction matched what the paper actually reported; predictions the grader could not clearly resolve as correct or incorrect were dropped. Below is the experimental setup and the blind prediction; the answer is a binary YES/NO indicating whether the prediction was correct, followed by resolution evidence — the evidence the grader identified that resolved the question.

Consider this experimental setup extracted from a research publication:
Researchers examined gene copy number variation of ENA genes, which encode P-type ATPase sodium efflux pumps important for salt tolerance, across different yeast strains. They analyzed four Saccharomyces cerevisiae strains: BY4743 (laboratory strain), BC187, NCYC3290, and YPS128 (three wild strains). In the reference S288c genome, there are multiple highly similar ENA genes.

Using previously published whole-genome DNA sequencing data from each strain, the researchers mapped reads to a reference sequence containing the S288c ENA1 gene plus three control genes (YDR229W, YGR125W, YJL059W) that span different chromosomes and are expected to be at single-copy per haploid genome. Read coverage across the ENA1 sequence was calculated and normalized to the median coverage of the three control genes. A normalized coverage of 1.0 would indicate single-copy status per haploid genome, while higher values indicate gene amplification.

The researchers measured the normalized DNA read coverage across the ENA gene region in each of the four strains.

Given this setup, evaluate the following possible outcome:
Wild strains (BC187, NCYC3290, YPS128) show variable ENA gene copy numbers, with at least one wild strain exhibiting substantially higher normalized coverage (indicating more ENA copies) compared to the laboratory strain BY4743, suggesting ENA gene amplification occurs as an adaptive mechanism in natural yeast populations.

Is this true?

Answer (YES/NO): NO